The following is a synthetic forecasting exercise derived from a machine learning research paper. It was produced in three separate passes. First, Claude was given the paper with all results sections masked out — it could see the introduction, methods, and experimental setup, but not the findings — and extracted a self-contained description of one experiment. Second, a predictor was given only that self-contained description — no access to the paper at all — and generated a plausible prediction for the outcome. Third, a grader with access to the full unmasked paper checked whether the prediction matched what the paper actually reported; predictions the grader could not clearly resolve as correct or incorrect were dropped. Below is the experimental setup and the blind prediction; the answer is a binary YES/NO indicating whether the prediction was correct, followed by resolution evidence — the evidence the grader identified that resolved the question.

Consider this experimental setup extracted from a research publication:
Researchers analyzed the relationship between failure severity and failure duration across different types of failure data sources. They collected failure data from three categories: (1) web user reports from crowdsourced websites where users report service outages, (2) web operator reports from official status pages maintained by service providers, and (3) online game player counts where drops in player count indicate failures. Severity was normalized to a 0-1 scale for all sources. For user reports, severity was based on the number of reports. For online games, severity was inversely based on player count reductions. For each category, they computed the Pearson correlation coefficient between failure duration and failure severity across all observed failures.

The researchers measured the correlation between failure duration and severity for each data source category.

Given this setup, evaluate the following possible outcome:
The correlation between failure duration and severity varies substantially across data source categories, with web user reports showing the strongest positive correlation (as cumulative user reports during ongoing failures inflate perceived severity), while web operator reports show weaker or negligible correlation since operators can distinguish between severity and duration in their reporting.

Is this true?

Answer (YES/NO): NO